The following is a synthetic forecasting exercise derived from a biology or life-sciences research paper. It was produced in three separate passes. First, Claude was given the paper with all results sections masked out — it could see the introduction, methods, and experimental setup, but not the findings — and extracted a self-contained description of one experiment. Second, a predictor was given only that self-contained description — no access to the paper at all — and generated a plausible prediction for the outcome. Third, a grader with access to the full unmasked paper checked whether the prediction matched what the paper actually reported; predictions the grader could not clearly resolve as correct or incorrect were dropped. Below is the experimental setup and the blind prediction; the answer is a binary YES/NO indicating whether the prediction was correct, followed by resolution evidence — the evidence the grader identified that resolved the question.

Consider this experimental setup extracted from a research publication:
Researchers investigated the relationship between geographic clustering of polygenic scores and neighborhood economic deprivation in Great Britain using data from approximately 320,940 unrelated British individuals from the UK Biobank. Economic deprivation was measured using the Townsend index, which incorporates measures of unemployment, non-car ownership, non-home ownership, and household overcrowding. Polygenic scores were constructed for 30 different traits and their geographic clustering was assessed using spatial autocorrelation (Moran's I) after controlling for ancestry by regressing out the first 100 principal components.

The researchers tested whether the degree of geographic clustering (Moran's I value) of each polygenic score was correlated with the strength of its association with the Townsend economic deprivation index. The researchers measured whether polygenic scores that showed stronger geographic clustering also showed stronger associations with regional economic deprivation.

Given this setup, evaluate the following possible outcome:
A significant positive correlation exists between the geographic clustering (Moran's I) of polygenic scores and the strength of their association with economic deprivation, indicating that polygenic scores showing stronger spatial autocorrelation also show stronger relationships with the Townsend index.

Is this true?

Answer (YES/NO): YES